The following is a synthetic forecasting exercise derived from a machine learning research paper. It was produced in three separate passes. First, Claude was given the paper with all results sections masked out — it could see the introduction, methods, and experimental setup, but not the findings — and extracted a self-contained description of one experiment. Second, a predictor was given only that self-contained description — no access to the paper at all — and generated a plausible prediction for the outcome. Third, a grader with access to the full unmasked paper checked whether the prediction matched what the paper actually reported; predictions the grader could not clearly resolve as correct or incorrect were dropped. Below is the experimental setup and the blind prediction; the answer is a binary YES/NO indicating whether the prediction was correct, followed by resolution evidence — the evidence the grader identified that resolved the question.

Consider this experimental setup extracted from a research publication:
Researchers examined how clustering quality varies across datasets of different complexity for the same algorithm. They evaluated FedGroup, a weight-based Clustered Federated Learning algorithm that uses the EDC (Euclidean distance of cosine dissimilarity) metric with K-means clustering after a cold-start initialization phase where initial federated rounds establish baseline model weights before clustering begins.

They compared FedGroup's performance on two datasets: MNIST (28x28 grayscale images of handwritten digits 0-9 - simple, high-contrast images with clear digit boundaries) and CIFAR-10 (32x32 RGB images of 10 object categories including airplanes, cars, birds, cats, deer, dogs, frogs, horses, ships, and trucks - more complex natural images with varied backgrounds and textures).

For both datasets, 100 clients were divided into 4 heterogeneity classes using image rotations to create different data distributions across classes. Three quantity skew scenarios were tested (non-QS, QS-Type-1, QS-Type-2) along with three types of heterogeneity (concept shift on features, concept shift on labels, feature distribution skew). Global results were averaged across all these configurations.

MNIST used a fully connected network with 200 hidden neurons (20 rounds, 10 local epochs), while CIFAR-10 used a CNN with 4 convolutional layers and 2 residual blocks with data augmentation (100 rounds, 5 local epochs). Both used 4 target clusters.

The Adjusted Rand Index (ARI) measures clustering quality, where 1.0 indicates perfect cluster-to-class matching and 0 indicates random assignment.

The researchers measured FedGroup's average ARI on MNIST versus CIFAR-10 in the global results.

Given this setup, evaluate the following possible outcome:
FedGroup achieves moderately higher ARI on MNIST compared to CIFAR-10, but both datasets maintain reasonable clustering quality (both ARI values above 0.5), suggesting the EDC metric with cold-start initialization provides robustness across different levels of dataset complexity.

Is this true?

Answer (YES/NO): NO